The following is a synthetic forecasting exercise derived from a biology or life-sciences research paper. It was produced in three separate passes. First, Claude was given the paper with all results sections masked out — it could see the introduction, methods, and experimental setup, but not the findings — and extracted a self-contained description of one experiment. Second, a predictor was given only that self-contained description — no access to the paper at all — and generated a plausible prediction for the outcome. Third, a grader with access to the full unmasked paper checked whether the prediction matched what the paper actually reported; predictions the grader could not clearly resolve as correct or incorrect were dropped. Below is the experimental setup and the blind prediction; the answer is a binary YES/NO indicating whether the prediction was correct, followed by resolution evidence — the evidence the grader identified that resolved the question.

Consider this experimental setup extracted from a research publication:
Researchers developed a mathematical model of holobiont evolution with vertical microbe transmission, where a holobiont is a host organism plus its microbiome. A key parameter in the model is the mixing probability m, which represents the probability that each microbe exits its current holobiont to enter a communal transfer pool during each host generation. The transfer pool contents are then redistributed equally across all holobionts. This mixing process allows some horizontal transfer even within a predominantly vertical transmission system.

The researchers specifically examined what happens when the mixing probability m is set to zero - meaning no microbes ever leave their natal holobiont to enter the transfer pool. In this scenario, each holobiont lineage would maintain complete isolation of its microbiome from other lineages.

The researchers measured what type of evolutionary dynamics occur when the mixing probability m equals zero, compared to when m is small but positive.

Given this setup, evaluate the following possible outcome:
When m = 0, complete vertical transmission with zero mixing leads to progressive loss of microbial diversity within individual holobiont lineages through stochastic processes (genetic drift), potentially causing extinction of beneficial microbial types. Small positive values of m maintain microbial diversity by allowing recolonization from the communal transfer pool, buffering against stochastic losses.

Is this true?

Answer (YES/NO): NO